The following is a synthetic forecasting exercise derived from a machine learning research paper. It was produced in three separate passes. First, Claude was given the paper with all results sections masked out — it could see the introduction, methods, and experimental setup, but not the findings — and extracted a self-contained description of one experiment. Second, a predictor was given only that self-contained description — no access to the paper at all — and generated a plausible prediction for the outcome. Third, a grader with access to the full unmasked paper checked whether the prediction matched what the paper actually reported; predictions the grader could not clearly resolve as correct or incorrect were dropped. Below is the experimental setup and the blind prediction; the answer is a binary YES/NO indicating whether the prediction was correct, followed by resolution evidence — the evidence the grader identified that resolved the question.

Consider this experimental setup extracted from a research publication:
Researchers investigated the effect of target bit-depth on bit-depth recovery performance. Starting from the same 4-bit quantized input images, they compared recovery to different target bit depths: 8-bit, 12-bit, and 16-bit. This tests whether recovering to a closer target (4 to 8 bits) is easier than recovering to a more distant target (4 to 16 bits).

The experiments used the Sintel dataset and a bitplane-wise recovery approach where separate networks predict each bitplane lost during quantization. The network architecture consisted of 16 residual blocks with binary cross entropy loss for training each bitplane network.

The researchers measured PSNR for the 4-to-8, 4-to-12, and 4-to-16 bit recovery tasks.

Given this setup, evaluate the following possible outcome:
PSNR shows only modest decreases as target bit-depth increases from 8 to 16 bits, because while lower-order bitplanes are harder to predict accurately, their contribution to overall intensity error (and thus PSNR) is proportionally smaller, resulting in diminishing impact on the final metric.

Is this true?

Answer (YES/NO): NO